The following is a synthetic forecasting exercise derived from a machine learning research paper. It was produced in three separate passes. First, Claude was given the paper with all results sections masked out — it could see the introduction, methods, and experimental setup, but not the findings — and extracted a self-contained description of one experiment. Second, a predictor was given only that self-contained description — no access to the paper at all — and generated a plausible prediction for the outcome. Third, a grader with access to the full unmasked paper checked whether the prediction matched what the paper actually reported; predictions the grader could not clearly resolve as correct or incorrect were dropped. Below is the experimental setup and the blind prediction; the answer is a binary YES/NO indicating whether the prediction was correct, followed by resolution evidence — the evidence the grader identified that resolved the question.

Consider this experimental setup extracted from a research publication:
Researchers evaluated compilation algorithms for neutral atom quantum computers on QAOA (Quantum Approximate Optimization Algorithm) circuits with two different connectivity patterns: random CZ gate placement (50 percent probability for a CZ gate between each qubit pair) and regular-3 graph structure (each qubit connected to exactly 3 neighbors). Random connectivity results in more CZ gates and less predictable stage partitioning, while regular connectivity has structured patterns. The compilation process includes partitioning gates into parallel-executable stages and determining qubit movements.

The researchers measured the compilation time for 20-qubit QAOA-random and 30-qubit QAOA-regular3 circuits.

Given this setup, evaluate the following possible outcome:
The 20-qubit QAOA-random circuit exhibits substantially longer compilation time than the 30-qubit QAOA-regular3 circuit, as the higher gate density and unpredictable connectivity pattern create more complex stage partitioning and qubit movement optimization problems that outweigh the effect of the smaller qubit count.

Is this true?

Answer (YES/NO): YES